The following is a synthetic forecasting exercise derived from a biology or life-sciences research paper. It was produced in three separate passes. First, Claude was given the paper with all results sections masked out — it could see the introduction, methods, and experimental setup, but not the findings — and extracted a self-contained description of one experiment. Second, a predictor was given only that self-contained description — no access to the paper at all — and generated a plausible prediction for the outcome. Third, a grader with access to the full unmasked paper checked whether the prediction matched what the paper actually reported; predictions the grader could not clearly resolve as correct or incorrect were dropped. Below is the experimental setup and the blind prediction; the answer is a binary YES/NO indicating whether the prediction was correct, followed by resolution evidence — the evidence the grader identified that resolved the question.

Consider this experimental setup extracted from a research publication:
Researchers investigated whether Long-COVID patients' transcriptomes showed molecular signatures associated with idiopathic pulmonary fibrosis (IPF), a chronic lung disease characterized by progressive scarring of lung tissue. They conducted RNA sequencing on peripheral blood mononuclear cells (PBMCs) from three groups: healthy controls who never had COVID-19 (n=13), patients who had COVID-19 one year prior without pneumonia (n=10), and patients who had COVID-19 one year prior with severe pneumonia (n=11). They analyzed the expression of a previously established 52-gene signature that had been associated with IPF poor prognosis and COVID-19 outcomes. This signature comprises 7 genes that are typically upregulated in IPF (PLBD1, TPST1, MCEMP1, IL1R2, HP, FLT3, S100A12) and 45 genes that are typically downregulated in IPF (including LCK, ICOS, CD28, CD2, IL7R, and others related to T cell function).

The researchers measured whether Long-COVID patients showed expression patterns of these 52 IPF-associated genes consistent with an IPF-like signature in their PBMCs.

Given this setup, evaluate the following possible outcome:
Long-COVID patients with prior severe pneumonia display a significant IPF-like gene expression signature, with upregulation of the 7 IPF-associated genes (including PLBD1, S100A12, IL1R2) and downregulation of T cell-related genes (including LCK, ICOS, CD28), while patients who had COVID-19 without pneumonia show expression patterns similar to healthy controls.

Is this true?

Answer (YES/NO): NO